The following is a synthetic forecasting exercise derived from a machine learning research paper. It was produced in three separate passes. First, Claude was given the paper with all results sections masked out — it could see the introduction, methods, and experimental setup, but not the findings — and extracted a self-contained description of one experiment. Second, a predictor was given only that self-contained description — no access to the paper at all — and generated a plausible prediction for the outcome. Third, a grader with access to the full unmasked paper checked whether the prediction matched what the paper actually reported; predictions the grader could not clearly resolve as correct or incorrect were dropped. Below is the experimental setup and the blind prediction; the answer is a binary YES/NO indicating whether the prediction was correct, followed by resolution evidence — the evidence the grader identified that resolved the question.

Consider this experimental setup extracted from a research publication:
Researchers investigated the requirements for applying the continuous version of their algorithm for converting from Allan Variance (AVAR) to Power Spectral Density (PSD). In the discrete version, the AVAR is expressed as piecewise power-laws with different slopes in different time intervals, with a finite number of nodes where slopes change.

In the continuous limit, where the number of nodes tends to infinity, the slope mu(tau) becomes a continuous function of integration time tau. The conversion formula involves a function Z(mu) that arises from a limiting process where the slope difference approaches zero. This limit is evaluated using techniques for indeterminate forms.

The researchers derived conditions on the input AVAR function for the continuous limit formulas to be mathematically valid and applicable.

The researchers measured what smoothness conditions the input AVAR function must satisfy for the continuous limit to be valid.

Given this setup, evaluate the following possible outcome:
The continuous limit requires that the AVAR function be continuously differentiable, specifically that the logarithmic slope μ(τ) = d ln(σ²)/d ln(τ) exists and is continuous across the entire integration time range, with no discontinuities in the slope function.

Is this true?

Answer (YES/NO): YES